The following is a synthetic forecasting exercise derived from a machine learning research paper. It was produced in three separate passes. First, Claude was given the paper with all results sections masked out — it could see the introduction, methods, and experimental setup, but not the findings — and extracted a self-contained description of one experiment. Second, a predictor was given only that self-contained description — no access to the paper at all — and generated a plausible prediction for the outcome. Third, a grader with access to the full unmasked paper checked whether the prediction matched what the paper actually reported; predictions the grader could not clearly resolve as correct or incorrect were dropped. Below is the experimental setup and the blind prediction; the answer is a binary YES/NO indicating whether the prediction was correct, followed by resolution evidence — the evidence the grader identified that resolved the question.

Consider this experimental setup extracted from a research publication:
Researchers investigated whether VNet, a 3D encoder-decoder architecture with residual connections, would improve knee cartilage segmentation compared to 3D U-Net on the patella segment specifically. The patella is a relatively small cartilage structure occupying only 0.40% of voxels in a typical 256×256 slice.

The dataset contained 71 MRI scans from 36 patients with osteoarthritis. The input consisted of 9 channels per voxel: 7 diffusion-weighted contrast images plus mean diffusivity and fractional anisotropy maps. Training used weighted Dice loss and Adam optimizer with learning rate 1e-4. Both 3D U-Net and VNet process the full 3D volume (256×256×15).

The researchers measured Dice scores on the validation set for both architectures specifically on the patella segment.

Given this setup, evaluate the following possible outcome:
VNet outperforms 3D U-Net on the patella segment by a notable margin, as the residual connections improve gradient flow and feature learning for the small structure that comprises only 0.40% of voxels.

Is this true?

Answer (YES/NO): NO